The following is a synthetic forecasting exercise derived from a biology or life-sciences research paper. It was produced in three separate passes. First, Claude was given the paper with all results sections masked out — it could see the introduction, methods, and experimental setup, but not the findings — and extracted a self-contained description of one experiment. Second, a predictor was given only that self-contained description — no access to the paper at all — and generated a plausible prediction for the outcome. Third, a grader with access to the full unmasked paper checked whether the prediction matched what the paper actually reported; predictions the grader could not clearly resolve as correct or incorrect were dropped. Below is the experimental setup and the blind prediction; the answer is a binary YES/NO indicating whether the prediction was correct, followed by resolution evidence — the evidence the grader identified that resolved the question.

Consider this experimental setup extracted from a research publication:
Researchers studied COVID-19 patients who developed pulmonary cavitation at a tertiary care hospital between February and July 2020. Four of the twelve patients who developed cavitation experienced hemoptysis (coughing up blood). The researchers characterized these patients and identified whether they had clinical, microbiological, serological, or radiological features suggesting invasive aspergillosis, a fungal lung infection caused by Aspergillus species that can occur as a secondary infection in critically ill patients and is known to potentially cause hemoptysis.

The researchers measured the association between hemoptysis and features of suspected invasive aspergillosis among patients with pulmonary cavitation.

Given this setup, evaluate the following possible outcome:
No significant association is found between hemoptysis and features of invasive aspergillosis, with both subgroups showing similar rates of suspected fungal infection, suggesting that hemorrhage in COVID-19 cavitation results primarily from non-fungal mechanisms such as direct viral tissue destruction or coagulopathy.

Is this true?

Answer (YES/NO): NO